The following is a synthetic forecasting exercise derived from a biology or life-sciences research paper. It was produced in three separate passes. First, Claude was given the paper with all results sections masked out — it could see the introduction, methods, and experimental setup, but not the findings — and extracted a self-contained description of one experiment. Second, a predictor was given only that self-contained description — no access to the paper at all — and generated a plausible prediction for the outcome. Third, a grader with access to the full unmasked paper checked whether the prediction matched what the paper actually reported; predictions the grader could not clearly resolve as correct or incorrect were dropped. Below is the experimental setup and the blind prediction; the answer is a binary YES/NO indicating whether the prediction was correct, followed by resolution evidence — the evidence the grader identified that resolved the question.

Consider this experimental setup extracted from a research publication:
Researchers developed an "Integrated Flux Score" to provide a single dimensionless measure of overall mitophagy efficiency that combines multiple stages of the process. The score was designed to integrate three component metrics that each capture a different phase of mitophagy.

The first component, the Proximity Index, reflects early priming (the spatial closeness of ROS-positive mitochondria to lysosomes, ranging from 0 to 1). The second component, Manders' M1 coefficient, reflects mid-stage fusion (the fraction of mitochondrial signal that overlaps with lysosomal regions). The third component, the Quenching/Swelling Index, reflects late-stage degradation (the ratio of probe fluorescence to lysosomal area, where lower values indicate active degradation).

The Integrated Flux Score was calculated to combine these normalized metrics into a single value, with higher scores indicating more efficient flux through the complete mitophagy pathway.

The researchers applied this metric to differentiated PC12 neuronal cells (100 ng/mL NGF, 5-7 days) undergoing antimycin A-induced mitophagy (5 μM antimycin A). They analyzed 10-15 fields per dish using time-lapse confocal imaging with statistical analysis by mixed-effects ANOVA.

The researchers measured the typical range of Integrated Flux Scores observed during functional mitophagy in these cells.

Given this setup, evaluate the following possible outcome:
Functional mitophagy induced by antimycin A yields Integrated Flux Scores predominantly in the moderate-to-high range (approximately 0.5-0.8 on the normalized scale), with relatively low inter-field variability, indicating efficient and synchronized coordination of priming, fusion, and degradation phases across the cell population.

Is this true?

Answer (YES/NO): NO